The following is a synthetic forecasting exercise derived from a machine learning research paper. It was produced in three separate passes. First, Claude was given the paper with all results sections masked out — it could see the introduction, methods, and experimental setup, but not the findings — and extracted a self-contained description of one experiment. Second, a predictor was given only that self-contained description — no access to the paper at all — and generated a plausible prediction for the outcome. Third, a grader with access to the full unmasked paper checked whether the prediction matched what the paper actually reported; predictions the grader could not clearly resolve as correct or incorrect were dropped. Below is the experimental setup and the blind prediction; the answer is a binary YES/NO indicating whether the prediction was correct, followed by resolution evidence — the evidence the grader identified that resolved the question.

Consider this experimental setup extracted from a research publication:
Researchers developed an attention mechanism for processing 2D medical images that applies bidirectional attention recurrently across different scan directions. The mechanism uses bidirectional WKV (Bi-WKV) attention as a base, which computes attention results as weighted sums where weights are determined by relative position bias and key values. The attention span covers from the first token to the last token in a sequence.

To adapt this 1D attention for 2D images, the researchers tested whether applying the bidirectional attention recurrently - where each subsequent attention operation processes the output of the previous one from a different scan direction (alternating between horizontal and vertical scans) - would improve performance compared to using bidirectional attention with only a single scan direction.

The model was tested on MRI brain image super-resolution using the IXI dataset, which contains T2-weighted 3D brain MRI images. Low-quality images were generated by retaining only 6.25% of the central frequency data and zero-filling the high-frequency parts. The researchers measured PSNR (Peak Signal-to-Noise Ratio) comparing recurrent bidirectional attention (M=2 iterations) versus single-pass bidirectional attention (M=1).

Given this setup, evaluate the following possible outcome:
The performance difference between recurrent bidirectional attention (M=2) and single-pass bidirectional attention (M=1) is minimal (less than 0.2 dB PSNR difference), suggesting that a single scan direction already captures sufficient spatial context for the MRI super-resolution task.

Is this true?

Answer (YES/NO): NO